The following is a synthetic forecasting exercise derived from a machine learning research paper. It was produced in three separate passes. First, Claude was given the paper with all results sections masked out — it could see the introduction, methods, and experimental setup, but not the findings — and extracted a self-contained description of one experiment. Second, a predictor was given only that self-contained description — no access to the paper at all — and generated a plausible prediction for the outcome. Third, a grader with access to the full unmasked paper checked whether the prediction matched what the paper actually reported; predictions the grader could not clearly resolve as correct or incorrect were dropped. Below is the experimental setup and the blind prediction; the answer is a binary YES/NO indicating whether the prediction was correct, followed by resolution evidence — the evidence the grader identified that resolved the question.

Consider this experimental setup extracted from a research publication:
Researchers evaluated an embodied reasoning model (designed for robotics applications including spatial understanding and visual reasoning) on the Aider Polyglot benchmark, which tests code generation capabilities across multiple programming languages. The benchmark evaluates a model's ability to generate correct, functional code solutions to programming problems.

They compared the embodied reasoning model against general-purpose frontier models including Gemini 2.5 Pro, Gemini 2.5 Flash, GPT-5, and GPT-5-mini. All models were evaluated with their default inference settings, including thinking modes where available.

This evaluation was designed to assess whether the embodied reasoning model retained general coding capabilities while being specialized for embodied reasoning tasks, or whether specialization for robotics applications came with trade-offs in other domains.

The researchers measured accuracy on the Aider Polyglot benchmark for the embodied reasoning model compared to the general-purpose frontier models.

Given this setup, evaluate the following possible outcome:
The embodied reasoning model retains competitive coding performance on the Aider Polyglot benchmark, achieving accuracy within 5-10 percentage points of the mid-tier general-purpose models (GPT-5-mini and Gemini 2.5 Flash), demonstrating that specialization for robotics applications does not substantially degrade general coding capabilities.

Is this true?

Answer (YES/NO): NO